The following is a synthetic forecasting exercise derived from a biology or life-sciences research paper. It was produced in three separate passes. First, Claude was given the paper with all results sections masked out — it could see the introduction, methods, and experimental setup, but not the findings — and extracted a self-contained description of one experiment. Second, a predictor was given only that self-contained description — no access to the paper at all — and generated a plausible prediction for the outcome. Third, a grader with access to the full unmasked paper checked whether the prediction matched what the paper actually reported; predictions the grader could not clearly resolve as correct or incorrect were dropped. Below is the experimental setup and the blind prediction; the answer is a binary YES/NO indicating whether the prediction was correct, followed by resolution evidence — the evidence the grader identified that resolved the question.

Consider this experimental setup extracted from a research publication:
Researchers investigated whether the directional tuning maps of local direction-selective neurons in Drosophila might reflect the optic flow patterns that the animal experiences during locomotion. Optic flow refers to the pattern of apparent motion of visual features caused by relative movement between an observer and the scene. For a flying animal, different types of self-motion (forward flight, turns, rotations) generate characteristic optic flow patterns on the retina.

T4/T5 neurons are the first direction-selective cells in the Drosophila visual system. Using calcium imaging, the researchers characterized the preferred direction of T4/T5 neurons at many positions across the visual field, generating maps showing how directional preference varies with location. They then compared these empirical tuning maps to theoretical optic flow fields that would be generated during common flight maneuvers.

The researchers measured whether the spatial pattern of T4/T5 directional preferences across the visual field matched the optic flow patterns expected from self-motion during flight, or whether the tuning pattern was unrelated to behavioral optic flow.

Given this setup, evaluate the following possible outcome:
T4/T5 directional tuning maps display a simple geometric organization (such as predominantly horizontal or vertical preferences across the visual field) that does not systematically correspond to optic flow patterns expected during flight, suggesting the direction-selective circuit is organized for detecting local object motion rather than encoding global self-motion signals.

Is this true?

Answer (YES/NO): NO